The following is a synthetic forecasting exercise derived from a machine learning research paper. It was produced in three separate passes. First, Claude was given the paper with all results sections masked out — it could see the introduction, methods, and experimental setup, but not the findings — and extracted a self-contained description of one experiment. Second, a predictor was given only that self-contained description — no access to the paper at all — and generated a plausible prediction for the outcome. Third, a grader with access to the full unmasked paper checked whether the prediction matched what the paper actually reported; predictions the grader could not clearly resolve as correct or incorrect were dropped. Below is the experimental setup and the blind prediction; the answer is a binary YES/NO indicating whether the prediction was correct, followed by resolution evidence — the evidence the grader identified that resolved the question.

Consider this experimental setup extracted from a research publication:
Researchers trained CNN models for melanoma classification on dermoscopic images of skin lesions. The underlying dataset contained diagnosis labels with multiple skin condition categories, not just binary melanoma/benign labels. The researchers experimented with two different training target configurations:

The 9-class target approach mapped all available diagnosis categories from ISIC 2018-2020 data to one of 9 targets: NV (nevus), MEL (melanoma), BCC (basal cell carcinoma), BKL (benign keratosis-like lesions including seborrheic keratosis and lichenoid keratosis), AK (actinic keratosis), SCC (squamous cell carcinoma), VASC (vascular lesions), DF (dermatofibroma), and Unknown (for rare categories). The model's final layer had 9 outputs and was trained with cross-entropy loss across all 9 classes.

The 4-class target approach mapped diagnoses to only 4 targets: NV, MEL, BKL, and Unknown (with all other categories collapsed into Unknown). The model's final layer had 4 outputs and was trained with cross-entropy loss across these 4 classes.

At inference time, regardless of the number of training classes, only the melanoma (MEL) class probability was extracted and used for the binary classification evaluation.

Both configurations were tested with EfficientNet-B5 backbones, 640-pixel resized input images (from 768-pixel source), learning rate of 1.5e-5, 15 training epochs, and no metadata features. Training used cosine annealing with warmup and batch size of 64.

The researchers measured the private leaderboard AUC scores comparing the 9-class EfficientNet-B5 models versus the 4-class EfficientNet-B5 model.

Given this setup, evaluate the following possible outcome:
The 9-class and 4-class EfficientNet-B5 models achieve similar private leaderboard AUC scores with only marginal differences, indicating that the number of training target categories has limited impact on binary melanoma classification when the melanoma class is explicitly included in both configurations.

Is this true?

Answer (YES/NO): NO